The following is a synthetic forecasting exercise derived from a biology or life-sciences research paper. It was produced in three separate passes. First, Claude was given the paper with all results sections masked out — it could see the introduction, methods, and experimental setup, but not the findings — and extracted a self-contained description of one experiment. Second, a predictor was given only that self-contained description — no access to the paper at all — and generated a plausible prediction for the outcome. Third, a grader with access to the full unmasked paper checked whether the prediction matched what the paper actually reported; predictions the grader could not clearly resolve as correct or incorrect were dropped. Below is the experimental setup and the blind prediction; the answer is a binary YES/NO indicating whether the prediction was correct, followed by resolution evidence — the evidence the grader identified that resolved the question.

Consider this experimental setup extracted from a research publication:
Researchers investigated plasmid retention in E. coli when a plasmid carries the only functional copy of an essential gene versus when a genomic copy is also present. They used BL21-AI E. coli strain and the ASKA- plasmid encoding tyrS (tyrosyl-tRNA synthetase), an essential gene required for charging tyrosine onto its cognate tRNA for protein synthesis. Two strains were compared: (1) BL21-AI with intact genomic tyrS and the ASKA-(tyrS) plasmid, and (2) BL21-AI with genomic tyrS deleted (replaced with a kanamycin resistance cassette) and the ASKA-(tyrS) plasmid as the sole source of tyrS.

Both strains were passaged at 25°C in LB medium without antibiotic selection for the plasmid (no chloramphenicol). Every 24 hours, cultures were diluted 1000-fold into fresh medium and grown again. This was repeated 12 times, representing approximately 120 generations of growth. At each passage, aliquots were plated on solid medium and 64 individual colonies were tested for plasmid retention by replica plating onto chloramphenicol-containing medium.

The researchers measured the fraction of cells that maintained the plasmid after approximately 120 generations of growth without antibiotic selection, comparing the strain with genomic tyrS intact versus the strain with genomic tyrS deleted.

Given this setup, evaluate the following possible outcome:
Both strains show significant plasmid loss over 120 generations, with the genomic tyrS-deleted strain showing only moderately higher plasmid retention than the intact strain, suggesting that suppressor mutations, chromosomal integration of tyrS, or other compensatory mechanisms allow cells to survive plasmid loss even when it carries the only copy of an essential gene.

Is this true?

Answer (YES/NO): NO